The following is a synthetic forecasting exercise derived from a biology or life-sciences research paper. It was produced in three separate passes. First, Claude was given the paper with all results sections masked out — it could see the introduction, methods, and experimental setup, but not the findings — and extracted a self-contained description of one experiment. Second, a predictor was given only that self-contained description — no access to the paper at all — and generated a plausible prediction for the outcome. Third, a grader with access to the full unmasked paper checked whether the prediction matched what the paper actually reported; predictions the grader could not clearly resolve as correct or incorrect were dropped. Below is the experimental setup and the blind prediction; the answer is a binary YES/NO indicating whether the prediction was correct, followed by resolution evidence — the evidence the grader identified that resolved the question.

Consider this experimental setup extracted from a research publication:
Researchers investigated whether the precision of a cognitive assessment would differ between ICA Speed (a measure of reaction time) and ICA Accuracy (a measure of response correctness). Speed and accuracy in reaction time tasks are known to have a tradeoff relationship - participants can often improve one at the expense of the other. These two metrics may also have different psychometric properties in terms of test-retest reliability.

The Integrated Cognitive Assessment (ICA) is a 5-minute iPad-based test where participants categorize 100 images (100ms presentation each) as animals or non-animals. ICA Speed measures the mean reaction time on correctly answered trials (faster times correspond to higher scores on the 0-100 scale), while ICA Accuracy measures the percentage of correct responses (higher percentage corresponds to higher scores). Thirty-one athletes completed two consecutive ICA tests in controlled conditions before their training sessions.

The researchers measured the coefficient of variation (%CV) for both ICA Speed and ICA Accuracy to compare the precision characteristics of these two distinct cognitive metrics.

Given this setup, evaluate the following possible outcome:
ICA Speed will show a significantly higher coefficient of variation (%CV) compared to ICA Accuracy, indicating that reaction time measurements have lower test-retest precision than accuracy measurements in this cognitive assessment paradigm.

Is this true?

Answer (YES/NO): NO